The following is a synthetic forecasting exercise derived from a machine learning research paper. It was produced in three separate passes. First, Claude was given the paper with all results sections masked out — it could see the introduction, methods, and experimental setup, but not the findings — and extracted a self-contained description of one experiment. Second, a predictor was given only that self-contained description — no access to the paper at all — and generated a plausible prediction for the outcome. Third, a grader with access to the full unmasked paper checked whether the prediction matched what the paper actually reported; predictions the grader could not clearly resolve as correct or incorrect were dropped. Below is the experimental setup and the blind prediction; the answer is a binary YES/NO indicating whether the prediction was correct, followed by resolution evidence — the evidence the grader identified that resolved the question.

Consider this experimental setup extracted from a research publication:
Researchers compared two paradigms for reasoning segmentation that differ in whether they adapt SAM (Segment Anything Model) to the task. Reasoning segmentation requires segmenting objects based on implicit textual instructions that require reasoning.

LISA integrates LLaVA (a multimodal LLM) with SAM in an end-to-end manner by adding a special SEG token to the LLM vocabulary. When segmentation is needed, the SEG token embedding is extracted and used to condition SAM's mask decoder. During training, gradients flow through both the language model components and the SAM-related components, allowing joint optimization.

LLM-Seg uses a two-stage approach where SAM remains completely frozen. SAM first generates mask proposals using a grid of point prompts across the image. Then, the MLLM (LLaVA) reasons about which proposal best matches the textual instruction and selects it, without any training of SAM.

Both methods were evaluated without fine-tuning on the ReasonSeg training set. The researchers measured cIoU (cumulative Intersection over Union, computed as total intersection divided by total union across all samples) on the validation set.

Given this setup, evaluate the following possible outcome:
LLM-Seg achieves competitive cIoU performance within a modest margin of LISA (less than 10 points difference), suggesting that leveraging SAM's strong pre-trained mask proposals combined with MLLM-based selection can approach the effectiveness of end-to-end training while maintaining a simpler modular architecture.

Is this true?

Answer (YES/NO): NO